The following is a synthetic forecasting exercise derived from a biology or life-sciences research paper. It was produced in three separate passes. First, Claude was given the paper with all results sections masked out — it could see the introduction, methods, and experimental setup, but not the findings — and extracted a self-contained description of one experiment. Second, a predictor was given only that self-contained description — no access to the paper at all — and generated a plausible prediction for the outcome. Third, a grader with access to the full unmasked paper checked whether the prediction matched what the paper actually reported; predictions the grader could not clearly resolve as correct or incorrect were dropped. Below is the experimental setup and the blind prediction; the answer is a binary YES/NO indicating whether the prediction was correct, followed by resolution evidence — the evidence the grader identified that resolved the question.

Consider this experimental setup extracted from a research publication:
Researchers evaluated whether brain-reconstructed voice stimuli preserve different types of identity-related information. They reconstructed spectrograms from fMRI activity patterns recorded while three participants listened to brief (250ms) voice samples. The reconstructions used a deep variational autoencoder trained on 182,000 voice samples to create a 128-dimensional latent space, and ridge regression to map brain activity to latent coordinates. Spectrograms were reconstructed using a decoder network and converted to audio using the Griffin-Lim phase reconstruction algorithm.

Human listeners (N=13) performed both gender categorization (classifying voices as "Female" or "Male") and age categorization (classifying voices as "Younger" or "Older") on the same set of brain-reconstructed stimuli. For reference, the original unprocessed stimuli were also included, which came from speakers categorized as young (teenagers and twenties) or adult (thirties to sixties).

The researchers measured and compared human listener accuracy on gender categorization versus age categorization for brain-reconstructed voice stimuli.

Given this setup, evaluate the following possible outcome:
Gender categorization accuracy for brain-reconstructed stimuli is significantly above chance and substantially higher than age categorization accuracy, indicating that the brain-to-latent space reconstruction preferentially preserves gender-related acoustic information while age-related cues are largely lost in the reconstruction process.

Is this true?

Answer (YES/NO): NO